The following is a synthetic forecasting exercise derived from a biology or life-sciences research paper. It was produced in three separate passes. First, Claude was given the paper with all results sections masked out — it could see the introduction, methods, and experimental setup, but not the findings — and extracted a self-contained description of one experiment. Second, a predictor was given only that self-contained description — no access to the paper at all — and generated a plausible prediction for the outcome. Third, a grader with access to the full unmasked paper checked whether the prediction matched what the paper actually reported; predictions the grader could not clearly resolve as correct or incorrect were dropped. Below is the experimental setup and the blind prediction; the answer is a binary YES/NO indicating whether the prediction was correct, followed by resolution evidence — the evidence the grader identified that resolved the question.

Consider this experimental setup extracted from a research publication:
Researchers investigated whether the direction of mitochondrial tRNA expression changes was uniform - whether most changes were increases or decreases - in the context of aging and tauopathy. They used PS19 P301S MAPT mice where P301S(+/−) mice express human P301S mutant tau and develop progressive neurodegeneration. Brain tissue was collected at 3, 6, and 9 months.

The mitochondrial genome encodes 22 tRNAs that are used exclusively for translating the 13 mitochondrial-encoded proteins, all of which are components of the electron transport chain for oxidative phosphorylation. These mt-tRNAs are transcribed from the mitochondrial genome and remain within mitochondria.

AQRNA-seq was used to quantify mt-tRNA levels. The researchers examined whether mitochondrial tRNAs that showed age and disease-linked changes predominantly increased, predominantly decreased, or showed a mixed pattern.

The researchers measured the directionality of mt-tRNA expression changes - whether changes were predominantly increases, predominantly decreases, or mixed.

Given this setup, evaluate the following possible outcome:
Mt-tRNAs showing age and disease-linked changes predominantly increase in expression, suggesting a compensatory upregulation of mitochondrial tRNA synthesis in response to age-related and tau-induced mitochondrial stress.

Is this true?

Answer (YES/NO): YES